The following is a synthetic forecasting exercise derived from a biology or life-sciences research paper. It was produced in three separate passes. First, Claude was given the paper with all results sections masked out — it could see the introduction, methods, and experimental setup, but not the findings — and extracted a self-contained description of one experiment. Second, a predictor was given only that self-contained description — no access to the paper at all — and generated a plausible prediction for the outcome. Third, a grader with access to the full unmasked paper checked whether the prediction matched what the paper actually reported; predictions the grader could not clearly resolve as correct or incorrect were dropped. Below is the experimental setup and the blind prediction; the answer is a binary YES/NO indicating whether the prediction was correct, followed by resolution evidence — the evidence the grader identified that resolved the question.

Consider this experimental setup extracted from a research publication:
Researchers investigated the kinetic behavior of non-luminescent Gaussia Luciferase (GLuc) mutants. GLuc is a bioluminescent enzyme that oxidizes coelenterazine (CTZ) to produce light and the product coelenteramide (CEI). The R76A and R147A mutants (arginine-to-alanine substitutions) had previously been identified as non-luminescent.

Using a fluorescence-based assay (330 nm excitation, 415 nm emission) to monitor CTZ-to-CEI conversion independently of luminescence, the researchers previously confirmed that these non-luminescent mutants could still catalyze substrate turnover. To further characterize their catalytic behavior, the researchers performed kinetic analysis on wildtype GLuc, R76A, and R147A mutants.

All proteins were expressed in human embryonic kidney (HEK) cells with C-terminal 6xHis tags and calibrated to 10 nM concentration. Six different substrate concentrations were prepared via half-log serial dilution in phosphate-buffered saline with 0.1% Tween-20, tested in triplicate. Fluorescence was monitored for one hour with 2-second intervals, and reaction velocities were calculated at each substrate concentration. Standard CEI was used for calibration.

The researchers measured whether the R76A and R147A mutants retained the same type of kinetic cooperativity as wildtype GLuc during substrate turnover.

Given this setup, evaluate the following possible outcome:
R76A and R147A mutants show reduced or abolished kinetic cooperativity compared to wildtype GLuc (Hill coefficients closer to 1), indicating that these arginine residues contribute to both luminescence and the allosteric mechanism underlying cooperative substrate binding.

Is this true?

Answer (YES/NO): NO